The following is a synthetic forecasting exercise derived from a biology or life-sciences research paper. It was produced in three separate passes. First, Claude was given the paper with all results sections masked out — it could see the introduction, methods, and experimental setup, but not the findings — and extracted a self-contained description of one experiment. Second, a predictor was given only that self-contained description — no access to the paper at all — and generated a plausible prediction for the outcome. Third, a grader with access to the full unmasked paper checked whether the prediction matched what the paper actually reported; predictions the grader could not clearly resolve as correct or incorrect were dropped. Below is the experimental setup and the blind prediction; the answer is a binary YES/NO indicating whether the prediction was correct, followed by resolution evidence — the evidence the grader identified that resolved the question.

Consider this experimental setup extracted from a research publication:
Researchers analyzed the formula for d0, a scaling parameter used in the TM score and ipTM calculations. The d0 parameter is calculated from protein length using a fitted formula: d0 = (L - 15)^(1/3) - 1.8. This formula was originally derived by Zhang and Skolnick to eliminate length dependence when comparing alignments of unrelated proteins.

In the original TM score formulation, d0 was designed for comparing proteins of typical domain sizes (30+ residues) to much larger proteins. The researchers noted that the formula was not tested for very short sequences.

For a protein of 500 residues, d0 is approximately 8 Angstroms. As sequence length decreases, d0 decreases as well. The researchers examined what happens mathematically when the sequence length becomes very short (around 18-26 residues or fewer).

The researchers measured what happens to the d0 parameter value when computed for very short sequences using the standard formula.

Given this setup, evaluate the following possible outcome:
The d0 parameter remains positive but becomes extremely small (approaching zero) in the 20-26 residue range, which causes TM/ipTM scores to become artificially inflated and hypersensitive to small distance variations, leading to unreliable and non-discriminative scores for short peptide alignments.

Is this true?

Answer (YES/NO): NO